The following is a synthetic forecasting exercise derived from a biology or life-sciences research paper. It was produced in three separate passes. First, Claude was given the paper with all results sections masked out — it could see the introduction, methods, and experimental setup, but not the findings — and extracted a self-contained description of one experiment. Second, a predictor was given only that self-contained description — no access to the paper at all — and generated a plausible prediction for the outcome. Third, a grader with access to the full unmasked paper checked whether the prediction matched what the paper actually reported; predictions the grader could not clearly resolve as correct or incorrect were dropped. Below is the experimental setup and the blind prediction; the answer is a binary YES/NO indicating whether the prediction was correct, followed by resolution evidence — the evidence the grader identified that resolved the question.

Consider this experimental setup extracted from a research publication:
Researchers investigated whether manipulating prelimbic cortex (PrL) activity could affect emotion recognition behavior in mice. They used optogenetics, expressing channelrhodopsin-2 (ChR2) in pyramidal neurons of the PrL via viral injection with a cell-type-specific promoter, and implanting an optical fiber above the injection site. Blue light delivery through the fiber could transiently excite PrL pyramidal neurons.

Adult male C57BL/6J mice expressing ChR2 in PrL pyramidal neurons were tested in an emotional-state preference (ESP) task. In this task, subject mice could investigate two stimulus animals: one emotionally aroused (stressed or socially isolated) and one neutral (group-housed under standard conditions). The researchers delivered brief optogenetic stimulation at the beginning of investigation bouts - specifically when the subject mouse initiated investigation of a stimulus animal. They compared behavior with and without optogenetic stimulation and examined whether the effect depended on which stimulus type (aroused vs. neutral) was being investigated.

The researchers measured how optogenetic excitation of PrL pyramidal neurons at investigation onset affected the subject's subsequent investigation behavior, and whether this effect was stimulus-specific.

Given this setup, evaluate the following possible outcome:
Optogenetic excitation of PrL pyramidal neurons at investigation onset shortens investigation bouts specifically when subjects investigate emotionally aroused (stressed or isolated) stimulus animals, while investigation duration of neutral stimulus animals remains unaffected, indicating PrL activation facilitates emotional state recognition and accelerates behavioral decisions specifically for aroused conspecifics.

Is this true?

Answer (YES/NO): NO